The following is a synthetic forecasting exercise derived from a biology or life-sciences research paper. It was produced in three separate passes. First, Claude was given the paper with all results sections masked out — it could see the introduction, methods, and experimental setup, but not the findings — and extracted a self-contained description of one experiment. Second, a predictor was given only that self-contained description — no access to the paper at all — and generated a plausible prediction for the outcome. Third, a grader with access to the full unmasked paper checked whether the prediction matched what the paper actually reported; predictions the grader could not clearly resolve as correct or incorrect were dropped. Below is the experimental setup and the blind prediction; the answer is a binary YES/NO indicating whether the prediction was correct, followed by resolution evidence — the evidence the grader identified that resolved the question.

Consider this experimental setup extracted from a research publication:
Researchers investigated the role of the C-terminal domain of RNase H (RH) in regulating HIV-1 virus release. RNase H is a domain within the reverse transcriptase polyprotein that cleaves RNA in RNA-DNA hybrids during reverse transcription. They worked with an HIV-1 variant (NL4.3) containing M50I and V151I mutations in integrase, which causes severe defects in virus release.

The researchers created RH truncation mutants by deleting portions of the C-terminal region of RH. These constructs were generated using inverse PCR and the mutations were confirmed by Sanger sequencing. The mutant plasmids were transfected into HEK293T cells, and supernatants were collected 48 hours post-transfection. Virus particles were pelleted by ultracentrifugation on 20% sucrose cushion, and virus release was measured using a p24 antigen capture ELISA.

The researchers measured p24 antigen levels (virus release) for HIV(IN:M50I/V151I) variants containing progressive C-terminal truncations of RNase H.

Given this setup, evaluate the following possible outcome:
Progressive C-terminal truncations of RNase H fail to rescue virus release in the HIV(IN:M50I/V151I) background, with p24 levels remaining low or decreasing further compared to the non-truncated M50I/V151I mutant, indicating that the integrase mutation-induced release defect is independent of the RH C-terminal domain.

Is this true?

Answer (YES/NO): NO